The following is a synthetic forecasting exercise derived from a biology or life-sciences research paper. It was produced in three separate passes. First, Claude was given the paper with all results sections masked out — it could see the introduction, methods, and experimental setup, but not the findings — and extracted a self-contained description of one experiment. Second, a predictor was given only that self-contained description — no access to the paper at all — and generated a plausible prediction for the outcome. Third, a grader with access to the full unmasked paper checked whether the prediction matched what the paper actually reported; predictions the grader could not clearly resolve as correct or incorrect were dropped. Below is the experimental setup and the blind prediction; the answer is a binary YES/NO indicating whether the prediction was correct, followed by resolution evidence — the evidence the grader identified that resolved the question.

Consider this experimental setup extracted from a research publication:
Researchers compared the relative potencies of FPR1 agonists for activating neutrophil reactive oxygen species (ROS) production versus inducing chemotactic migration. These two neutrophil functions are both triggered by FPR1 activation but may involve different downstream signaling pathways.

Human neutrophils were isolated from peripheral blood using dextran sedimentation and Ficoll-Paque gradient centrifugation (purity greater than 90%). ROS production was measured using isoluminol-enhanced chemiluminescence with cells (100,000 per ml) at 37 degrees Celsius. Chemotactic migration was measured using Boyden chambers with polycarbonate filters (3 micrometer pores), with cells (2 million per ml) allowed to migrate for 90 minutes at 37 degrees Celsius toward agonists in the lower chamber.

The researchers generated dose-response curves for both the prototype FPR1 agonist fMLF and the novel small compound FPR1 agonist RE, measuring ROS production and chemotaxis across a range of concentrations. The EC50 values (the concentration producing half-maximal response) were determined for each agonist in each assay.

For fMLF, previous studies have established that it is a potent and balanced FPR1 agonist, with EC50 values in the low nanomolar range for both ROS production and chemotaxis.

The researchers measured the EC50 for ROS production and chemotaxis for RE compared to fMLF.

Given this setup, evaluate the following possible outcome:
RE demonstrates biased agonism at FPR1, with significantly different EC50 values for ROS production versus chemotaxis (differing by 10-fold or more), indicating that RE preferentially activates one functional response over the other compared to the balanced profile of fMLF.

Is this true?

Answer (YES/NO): YES